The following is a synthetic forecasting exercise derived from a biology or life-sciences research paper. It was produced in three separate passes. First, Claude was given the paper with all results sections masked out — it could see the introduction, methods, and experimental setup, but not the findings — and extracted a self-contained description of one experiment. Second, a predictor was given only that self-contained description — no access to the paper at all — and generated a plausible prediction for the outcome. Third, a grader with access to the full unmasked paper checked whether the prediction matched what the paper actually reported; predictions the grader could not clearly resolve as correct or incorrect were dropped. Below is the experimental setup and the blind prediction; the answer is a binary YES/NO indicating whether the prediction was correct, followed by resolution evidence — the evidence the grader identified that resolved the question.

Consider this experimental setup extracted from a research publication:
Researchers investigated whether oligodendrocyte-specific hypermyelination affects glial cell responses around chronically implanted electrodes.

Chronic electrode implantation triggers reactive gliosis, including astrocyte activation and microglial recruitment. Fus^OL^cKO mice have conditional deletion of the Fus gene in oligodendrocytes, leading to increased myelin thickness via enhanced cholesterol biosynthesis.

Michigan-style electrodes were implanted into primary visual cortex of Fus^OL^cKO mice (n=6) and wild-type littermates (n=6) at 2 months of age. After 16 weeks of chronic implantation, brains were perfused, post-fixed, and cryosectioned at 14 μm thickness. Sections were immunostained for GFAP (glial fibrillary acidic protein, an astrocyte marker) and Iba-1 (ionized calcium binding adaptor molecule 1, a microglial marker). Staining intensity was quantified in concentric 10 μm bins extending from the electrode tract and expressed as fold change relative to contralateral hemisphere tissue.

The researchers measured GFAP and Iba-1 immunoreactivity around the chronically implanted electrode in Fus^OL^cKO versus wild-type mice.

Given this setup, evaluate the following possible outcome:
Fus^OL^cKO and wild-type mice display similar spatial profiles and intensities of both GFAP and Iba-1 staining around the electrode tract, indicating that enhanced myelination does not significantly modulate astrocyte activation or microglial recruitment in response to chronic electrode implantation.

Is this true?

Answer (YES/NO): NO